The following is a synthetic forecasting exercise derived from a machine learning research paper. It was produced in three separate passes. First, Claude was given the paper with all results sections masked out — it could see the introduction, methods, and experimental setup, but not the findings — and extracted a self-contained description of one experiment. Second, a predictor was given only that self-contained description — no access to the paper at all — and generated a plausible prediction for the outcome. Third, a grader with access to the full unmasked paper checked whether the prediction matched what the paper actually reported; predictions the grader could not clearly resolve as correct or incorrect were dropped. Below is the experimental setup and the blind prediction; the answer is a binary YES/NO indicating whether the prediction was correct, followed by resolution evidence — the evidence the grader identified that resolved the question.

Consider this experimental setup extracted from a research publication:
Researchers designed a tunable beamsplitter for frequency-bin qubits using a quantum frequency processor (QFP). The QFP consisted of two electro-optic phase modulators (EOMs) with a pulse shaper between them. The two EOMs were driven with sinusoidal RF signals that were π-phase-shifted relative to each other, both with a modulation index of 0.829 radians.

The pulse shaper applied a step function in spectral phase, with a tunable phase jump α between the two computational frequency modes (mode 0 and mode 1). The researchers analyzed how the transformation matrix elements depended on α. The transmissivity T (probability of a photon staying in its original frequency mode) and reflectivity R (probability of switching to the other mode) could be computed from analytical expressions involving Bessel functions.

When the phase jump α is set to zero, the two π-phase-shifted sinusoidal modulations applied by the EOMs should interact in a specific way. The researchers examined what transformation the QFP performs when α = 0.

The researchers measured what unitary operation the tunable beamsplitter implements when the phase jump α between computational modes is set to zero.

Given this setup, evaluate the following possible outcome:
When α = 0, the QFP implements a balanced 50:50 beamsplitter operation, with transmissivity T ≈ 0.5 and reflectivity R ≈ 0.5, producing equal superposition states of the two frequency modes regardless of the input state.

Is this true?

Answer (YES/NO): NO